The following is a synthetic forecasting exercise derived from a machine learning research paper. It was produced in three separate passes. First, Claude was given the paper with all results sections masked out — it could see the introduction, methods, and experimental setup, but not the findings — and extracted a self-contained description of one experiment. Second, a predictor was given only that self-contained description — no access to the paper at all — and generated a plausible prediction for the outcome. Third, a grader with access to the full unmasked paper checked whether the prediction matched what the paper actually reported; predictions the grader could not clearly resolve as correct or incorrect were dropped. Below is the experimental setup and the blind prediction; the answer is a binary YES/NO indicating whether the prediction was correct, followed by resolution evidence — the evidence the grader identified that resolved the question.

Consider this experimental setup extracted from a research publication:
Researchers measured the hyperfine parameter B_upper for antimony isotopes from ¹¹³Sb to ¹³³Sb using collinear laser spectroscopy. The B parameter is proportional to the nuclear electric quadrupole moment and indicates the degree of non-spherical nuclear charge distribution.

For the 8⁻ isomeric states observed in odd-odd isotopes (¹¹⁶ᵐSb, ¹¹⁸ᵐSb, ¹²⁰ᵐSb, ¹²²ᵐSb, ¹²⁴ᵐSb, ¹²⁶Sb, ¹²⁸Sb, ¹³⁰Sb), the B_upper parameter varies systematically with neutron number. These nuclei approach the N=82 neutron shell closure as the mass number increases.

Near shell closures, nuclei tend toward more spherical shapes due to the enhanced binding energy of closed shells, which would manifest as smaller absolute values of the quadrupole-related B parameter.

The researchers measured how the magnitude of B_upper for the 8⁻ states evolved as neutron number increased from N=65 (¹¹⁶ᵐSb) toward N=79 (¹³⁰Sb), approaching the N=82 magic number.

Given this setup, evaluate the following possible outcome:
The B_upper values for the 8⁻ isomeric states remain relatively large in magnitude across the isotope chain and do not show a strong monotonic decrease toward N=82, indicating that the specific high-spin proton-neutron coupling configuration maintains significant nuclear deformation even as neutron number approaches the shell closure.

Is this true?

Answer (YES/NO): NO